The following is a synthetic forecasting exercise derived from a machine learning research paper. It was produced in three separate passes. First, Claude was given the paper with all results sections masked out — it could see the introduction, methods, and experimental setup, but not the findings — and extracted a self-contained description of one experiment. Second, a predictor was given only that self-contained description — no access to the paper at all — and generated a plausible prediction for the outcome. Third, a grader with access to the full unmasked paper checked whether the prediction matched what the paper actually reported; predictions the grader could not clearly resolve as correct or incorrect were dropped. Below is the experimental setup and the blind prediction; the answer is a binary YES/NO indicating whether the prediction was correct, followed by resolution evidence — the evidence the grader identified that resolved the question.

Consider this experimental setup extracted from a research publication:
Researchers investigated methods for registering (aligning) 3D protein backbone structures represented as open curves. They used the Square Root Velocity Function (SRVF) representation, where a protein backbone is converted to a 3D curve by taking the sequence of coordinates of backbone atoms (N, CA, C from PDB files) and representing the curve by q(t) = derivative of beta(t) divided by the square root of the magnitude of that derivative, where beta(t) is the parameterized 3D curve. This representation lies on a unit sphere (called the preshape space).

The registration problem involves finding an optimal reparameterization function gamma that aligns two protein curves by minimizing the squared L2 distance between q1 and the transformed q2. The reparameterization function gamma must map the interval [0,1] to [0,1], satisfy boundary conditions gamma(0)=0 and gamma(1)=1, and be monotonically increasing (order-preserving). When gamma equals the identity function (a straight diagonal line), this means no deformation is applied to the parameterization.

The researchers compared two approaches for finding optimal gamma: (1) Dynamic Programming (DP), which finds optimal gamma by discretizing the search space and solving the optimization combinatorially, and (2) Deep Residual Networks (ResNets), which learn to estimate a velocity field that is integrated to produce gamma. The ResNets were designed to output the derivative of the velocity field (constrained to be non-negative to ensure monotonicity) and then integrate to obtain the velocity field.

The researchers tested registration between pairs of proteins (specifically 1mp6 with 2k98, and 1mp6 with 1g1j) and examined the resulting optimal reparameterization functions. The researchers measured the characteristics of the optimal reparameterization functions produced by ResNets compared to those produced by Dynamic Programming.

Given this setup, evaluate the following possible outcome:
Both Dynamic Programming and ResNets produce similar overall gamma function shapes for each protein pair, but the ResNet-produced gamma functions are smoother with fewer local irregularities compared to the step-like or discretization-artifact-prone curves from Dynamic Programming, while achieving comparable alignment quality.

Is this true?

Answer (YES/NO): NO